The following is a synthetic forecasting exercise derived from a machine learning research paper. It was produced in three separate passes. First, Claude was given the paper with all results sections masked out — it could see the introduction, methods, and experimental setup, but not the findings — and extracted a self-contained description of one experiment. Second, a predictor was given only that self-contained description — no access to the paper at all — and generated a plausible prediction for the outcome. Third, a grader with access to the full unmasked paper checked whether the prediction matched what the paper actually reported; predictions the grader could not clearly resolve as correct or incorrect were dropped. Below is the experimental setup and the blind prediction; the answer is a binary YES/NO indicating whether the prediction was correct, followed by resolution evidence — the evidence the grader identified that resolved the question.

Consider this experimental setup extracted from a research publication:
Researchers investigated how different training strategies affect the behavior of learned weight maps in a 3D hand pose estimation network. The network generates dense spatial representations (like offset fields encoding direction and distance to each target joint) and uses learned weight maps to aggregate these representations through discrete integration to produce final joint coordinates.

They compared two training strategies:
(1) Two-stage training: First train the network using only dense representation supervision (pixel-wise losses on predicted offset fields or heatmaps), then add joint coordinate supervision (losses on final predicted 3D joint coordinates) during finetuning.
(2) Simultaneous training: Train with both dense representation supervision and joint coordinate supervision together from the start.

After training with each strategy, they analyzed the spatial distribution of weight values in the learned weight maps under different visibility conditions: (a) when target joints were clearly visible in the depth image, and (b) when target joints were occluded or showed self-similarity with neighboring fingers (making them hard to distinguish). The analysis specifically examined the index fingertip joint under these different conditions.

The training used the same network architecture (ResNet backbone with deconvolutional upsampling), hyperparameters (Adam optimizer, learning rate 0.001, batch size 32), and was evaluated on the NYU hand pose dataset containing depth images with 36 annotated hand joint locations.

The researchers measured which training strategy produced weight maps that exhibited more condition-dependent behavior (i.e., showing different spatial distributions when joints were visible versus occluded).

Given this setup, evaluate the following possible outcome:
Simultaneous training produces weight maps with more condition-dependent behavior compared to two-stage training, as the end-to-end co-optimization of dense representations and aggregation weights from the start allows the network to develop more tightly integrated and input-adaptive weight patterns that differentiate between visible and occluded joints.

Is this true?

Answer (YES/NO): NO